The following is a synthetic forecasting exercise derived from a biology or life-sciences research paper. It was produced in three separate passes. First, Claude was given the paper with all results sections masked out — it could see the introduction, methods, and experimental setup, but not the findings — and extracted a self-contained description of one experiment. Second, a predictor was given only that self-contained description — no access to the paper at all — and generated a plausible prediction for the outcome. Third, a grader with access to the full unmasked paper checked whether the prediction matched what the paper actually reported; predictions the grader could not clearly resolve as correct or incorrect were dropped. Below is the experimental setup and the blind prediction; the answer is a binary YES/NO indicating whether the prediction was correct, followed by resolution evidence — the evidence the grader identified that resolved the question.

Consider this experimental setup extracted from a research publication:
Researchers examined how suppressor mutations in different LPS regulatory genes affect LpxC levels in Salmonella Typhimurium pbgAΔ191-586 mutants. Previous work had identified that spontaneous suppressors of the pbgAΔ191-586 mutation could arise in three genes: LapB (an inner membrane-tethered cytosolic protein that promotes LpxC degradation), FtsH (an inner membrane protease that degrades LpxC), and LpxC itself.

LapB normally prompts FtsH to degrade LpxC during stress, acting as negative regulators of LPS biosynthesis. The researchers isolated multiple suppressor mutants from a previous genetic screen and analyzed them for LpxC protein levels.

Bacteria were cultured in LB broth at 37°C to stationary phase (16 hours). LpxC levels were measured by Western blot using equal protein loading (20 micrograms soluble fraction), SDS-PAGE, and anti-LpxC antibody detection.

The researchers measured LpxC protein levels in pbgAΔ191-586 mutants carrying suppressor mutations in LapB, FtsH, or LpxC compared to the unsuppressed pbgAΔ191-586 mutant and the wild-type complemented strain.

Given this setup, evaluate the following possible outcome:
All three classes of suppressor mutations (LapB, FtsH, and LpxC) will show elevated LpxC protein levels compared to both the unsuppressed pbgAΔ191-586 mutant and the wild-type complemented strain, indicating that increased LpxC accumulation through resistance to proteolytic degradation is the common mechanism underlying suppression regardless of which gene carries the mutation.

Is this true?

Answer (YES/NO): NO